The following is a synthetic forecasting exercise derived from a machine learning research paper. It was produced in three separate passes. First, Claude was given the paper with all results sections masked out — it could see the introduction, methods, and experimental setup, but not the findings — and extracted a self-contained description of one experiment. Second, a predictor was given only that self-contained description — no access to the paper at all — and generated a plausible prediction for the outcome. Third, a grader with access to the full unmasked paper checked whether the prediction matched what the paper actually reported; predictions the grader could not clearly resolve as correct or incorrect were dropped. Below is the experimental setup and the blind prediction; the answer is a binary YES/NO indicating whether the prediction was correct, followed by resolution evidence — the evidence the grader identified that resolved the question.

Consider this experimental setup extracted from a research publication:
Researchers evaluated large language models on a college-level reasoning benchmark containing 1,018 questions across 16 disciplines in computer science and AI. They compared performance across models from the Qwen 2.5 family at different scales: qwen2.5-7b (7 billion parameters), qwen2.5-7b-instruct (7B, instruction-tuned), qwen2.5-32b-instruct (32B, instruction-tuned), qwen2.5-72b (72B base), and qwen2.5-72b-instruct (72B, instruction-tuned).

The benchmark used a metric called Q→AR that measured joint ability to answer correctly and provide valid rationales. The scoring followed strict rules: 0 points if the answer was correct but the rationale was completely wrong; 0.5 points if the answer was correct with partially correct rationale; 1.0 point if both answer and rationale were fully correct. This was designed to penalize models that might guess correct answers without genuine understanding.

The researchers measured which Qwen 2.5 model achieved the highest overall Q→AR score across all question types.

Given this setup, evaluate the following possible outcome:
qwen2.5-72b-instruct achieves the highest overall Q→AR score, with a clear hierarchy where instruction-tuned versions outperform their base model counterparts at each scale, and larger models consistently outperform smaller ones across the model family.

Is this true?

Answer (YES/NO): NO